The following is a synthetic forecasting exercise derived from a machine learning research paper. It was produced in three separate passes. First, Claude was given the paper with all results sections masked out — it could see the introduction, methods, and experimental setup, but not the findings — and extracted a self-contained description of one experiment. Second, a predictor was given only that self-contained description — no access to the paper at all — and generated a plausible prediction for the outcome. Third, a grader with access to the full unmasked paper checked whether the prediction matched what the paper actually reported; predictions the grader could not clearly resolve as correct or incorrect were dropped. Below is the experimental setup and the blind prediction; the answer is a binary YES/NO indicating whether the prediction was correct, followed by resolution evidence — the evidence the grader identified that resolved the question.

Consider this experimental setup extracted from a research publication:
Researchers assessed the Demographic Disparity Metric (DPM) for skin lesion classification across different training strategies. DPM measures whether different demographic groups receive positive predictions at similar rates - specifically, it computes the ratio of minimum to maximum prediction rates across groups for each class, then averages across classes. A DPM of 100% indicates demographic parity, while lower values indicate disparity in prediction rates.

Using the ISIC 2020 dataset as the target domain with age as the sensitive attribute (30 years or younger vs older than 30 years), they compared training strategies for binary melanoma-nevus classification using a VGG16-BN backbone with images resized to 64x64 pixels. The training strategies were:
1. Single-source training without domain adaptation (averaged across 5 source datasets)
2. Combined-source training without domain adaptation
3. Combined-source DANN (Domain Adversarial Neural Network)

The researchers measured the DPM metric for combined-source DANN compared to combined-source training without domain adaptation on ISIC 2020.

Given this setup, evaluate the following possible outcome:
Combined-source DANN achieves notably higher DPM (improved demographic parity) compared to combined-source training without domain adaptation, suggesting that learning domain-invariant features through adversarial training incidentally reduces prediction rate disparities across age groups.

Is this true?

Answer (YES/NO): YES